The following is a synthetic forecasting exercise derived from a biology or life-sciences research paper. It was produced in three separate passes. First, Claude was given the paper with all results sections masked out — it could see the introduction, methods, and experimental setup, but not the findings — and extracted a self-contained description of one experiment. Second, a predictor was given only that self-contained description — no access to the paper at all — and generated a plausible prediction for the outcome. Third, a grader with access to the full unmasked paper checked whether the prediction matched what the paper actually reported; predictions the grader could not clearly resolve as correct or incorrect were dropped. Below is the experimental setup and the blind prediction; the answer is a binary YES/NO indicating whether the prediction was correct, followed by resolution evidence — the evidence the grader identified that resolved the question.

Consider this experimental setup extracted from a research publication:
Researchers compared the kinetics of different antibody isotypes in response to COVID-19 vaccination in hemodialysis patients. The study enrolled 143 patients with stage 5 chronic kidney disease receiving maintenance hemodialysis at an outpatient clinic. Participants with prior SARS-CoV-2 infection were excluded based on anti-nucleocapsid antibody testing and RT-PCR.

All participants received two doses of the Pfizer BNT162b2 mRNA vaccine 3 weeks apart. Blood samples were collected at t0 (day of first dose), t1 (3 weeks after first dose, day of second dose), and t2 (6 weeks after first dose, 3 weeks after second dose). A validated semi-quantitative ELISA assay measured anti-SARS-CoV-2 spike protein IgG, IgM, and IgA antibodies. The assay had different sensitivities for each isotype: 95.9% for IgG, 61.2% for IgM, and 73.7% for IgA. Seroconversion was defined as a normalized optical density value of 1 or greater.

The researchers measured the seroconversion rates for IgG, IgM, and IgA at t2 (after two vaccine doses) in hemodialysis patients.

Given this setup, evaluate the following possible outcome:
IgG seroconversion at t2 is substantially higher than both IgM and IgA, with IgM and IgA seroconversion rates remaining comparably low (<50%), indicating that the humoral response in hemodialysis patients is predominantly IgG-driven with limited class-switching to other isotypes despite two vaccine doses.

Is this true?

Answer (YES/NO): NO